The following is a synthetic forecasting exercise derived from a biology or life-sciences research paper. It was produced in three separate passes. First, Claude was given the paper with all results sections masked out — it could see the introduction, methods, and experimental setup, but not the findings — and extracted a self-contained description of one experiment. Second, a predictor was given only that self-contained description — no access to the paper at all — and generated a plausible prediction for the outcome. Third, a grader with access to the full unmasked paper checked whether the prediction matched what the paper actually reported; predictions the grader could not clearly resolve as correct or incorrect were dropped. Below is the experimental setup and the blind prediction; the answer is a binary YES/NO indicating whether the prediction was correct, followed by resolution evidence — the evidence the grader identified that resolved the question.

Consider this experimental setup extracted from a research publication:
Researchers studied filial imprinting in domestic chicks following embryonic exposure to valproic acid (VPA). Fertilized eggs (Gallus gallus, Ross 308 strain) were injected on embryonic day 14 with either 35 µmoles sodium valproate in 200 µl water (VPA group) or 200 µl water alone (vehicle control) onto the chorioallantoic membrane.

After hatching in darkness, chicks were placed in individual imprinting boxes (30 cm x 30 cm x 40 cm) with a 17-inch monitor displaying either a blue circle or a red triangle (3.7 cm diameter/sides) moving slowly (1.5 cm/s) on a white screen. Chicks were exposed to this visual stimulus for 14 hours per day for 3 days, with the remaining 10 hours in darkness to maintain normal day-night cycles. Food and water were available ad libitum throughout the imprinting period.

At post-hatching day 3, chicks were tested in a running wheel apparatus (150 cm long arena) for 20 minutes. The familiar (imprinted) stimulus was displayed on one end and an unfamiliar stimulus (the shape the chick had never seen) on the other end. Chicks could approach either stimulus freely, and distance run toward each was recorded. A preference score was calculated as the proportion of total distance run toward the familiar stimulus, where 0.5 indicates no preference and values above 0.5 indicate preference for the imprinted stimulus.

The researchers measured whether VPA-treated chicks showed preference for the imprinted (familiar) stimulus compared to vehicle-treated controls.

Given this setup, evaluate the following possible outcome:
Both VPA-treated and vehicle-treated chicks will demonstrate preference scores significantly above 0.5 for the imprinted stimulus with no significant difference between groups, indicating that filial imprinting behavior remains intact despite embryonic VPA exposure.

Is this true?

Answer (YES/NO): YES